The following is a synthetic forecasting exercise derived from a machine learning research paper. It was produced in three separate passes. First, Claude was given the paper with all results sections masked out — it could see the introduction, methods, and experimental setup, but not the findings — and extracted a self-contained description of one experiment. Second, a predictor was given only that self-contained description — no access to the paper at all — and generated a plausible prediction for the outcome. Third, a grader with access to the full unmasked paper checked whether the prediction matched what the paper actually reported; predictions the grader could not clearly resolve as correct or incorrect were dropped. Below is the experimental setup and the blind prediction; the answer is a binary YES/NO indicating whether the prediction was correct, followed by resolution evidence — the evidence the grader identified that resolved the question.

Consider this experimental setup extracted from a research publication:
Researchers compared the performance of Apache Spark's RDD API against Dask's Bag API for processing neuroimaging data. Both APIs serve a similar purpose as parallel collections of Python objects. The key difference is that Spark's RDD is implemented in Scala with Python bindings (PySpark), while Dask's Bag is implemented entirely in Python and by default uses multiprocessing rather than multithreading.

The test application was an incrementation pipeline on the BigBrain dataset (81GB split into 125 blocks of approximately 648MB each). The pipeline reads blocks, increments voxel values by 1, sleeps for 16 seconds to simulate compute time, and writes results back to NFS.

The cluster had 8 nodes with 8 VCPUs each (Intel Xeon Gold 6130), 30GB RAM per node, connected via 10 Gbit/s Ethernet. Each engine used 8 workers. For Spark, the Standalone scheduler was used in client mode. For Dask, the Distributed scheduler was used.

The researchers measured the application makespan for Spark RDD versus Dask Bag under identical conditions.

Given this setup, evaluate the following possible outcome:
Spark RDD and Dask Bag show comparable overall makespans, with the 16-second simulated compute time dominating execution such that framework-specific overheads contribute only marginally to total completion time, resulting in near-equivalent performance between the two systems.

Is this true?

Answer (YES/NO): NO